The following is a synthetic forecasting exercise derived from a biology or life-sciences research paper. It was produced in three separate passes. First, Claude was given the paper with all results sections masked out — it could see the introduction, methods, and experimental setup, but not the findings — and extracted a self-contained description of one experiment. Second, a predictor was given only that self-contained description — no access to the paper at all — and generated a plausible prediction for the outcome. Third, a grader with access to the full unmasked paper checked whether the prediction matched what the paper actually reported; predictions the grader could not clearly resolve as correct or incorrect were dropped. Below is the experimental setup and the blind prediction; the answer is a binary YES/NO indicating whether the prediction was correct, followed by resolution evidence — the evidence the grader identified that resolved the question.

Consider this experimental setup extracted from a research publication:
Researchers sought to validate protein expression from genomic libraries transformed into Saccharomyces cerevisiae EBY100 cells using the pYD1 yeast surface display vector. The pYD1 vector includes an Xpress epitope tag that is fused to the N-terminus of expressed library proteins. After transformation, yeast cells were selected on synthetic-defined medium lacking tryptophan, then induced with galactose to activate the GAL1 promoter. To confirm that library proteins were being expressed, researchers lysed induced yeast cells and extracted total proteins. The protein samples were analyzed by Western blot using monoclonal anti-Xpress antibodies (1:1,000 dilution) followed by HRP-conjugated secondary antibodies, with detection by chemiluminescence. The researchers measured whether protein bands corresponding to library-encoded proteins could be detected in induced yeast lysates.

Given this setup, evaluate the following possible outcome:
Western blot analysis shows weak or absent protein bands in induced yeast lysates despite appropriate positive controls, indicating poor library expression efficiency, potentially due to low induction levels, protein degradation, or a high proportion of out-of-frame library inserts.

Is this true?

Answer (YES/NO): NO